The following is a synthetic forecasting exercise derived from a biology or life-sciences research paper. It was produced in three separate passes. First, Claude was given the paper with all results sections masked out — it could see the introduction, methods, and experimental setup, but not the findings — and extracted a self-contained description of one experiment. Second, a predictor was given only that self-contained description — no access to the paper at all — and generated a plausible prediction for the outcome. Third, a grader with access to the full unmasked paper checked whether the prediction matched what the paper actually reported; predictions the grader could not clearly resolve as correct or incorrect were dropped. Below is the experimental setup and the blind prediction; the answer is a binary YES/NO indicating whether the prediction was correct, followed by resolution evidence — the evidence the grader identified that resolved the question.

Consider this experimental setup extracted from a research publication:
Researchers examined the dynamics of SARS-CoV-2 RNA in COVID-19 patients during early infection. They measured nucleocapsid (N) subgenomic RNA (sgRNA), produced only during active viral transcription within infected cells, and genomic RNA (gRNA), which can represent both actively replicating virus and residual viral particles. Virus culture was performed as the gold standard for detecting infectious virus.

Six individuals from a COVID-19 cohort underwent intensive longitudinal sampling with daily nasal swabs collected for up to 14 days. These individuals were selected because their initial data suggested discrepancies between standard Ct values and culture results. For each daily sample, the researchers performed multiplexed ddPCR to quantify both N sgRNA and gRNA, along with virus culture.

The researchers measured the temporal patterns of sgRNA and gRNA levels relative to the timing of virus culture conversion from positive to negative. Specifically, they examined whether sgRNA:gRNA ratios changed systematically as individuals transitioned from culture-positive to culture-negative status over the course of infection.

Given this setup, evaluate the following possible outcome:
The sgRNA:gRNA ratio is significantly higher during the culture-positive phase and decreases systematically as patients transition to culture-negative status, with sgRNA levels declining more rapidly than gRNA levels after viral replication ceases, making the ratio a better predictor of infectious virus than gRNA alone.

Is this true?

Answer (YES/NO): NO